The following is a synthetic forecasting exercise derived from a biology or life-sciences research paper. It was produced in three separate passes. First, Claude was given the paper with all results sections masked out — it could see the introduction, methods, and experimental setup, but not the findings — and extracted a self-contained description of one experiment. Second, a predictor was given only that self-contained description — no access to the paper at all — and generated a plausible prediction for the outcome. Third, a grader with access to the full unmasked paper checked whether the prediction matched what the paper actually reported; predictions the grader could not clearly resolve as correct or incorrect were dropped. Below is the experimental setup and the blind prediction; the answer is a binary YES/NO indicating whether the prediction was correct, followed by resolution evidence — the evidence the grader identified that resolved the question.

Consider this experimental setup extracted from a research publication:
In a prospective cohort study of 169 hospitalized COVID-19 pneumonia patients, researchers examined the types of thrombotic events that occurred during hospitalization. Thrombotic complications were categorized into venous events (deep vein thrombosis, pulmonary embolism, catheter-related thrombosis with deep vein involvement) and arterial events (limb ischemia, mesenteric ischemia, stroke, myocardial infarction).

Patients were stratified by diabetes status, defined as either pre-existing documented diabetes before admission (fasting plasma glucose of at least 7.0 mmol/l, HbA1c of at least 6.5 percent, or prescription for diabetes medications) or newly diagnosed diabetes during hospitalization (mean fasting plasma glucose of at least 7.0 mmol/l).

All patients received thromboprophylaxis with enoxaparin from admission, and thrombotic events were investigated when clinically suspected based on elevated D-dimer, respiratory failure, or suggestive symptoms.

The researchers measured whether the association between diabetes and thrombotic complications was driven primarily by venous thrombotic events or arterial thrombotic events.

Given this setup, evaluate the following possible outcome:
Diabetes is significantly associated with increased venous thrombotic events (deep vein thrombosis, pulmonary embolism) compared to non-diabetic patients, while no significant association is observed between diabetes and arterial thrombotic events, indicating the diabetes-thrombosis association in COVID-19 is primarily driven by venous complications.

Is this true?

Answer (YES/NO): NO